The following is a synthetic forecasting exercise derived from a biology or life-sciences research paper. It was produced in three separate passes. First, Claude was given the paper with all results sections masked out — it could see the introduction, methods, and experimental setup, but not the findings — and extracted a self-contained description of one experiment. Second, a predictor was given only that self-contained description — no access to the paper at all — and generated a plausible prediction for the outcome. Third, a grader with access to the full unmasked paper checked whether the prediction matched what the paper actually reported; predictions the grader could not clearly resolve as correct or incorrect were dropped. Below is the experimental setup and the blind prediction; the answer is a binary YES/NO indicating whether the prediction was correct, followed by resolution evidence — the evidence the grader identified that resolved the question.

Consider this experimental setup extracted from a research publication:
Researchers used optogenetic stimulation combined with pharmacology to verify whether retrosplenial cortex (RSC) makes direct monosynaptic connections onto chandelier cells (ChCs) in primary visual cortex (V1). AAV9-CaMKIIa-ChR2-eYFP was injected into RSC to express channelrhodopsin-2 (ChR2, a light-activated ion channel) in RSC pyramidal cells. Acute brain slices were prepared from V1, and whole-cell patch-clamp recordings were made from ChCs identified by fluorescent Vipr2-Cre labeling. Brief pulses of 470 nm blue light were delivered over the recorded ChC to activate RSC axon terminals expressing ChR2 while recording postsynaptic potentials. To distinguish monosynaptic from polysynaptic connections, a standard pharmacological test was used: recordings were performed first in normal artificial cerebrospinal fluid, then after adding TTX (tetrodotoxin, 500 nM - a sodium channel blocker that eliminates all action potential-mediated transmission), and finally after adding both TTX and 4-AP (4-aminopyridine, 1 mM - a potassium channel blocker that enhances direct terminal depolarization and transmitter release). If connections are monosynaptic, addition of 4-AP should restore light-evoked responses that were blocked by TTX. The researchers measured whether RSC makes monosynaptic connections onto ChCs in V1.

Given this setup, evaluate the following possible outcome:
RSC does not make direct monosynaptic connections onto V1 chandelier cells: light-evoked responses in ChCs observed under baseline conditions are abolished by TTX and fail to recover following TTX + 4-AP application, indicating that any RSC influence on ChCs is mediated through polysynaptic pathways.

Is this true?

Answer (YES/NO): NO